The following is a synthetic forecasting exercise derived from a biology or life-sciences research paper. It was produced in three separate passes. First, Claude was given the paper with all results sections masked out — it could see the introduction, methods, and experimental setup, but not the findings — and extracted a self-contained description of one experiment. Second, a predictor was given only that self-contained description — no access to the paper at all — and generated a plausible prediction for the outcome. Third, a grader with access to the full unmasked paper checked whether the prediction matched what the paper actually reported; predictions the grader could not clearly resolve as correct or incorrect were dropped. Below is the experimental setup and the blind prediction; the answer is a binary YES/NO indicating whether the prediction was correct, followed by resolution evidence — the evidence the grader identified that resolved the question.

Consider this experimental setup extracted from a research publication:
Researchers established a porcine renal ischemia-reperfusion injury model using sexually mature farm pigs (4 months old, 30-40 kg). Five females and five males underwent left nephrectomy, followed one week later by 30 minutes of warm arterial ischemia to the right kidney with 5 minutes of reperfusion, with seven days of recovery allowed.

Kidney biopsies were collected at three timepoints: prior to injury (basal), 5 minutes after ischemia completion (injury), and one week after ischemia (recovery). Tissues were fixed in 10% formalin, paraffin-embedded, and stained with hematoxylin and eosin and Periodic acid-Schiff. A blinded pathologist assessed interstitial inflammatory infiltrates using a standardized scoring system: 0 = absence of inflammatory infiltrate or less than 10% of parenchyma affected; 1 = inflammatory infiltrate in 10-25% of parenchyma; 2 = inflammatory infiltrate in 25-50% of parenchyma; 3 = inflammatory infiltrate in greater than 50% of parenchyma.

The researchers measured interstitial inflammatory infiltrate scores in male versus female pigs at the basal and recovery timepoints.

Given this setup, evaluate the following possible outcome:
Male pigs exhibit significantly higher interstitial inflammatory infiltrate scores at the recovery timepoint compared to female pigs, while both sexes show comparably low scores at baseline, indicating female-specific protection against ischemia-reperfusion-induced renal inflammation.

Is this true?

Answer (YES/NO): NO